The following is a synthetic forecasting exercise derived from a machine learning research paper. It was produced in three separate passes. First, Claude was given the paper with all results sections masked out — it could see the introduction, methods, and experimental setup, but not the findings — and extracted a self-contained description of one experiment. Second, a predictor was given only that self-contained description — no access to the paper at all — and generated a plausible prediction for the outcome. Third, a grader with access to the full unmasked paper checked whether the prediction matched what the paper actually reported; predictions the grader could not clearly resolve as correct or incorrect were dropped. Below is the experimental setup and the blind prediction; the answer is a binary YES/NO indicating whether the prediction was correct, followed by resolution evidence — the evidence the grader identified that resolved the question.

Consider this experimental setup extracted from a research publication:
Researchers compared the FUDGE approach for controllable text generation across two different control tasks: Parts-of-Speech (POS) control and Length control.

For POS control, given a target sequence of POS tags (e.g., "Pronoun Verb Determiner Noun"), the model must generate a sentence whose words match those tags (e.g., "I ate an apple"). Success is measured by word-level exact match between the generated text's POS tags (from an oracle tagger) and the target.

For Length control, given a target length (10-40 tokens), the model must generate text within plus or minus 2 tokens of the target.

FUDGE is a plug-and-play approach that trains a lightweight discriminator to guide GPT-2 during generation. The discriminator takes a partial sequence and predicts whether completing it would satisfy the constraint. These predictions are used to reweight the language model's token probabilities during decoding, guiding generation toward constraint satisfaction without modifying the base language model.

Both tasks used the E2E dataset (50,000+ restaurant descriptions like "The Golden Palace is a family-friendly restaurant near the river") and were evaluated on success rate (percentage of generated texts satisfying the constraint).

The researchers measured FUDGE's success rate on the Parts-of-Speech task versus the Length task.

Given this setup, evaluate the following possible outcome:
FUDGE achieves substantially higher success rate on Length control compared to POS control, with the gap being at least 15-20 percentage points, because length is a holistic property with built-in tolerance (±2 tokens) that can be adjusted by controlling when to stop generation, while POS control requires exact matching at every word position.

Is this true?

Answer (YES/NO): YES